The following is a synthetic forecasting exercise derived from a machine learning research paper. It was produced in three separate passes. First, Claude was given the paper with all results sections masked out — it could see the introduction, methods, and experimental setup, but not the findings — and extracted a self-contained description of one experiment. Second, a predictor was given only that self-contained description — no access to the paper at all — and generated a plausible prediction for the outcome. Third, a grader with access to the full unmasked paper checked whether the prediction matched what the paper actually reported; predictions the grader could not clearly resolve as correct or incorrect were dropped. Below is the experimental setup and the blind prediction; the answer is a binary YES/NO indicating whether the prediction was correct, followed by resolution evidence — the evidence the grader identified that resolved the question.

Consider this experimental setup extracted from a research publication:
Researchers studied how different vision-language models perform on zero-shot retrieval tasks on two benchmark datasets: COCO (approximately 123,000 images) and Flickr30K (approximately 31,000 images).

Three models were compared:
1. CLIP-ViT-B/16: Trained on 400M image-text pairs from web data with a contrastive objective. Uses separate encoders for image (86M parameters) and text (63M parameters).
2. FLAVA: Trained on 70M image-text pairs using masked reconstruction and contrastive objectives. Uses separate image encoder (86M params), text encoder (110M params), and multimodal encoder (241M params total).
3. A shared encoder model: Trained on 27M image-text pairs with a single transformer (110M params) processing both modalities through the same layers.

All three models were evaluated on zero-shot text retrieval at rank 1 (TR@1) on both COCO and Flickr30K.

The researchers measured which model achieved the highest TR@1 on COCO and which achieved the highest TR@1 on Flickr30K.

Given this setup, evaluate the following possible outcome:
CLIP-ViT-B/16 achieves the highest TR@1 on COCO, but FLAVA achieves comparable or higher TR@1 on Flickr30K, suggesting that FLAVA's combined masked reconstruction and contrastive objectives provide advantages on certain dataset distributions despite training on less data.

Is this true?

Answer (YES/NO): NO